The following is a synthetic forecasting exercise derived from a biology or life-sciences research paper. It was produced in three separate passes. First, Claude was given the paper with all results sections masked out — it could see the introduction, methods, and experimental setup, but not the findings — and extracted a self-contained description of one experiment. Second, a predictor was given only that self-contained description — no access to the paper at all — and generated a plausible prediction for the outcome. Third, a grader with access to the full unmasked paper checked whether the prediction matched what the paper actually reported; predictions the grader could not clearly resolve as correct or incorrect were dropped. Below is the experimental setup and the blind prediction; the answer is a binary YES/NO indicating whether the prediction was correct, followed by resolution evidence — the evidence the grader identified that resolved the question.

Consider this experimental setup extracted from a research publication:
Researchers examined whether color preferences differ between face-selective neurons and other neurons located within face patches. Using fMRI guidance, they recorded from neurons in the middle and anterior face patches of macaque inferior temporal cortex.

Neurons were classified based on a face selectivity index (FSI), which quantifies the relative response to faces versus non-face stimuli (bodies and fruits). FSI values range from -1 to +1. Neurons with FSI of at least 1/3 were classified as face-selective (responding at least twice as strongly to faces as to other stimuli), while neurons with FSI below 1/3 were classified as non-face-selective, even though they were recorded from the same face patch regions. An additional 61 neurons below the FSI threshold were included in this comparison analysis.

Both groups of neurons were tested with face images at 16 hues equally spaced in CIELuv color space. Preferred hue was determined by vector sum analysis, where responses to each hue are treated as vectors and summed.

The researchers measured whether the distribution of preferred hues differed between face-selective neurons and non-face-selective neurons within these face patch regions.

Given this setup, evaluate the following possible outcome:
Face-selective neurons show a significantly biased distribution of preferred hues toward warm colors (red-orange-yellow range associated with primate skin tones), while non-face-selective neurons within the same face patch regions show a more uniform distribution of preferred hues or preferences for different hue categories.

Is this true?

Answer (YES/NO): NO